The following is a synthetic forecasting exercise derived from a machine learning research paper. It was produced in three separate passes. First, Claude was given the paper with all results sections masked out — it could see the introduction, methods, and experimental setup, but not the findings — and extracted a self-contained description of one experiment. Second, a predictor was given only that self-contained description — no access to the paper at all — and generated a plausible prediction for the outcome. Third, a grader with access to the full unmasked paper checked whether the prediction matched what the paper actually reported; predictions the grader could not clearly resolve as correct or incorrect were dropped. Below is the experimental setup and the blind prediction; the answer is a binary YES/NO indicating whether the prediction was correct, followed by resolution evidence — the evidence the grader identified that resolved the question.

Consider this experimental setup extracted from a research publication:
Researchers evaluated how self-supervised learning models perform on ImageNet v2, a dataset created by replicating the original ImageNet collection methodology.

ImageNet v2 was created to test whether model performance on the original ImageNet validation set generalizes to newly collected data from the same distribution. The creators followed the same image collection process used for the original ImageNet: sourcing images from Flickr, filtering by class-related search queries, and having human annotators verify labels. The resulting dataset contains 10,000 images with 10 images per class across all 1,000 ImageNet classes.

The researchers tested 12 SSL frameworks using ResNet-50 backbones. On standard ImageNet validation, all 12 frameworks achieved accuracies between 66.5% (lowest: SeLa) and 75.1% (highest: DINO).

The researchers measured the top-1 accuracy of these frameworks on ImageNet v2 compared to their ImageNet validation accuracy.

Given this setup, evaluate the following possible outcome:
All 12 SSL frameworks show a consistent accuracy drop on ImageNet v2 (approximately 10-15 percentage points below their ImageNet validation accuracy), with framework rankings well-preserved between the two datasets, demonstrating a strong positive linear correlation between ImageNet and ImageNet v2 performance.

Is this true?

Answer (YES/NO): YES